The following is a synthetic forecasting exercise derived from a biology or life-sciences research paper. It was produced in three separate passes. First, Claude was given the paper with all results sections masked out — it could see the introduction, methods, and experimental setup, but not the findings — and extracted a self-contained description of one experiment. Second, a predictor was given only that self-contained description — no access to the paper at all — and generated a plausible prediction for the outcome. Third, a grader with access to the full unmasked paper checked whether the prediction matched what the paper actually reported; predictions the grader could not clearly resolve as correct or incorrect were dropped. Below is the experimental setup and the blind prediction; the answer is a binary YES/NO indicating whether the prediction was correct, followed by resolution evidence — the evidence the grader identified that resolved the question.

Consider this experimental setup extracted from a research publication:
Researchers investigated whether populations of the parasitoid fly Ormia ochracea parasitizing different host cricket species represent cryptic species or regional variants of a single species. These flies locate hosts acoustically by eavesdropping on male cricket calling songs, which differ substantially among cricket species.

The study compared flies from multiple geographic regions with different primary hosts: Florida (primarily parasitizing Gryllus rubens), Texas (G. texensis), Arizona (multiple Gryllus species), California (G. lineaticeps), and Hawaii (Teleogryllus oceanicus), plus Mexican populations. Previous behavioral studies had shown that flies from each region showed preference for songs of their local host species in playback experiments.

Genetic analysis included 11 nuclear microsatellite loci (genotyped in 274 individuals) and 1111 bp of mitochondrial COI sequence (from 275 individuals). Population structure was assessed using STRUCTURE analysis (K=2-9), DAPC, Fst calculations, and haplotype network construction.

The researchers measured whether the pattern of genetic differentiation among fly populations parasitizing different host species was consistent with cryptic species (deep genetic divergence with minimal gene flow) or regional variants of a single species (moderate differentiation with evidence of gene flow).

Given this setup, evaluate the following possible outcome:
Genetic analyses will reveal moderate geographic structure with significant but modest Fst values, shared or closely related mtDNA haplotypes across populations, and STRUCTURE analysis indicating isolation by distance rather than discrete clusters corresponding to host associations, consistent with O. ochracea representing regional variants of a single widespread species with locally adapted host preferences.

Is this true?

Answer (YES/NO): YES